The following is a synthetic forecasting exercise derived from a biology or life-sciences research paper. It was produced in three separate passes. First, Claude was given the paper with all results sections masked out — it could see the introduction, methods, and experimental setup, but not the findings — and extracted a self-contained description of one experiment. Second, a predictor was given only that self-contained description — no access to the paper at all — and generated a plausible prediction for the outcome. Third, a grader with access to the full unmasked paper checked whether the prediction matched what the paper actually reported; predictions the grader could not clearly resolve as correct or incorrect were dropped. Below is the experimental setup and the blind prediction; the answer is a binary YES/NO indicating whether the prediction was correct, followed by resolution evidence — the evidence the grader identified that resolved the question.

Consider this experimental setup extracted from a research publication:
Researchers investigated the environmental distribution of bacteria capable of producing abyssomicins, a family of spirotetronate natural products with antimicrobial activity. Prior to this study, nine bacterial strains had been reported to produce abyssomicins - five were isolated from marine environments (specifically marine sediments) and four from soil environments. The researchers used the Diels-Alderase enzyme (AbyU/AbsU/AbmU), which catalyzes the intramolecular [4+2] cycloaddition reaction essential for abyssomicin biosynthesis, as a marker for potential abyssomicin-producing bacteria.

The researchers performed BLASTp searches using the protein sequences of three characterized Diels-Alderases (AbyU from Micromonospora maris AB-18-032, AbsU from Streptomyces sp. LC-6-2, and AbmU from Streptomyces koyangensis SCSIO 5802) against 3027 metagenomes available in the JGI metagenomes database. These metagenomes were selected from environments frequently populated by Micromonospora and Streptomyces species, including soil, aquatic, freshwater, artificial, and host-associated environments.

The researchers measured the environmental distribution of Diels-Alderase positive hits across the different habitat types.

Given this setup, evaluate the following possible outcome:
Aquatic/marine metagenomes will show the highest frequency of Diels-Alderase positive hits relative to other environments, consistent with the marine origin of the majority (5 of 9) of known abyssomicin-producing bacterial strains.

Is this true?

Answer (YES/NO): NO